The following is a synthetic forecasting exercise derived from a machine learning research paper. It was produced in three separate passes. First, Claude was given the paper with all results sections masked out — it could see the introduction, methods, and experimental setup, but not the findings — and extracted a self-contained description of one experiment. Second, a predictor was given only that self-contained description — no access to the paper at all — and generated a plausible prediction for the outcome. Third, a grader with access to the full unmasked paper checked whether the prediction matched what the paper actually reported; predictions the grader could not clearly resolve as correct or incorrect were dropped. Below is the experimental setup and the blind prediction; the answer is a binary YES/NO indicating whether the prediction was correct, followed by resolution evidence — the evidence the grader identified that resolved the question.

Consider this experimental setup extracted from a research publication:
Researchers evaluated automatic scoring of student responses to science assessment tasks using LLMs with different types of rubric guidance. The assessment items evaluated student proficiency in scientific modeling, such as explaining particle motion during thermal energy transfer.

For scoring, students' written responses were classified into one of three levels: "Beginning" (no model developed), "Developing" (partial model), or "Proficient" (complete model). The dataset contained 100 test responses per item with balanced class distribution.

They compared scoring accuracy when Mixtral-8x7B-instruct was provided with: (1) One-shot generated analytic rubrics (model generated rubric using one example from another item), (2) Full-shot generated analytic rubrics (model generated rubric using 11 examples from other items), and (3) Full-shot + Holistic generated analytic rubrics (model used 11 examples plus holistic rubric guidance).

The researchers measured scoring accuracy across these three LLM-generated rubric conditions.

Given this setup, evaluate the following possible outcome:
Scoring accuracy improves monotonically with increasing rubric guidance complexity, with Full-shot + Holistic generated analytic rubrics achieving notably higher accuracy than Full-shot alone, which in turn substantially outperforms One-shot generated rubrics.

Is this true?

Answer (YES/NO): NO